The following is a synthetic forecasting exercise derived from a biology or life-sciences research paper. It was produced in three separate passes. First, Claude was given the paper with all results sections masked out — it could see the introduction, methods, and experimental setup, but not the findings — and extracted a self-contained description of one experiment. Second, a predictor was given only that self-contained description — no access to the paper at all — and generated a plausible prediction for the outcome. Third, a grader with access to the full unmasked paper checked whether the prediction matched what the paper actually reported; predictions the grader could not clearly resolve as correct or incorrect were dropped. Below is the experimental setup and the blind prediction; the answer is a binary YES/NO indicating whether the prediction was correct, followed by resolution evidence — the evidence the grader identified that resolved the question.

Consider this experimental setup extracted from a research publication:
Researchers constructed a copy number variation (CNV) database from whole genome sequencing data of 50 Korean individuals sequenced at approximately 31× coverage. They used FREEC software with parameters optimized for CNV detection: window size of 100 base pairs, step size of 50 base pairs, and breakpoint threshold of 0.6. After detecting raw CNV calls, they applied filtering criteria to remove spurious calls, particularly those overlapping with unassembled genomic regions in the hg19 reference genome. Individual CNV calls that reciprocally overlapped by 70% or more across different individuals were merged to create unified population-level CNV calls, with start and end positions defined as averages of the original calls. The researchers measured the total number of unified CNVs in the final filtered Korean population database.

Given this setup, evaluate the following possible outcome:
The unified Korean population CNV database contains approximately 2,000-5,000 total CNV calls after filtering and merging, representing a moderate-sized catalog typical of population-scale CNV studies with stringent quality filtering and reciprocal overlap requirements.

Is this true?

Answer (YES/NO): YES